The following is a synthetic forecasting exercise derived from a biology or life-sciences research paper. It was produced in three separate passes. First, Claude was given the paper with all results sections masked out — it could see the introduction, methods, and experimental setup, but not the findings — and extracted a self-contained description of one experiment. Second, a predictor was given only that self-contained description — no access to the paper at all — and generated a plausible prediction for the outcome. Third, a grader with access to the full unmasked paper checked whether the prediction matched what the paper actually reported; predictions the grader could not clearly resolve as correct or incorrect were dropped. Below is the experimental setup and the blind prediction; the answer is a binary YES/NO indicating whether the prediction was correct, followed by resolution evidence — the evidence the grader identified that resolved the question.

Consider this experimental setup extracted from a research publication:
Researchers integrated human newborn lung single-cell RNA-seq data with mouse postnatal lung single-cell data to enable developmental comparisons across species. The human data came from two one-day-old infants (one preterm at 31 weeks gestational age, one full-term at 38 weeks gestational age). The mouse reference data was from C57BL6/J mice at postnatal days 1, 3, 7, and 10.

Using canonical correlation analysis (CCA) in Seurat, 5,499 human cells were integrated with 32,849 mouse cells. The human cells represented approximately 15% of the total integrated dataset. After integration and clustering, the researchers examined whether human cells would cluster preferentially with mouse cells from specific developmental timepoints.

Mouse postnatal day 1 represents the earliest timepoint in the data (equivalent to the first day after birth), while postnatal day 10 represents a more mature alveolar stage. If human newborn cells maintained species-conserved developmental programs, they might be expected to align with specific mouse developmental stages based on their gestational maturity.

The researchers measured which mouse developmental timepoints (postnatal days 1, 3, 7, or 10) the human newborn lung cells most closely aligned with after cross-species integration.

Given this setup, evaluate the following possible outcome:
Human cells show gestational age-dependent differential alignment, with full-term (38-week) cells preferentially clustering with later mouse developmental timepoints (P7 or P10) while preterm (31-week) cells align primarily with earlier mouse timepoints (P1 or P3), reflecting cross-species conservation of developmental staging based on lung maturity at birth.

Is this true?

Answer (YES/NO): NO